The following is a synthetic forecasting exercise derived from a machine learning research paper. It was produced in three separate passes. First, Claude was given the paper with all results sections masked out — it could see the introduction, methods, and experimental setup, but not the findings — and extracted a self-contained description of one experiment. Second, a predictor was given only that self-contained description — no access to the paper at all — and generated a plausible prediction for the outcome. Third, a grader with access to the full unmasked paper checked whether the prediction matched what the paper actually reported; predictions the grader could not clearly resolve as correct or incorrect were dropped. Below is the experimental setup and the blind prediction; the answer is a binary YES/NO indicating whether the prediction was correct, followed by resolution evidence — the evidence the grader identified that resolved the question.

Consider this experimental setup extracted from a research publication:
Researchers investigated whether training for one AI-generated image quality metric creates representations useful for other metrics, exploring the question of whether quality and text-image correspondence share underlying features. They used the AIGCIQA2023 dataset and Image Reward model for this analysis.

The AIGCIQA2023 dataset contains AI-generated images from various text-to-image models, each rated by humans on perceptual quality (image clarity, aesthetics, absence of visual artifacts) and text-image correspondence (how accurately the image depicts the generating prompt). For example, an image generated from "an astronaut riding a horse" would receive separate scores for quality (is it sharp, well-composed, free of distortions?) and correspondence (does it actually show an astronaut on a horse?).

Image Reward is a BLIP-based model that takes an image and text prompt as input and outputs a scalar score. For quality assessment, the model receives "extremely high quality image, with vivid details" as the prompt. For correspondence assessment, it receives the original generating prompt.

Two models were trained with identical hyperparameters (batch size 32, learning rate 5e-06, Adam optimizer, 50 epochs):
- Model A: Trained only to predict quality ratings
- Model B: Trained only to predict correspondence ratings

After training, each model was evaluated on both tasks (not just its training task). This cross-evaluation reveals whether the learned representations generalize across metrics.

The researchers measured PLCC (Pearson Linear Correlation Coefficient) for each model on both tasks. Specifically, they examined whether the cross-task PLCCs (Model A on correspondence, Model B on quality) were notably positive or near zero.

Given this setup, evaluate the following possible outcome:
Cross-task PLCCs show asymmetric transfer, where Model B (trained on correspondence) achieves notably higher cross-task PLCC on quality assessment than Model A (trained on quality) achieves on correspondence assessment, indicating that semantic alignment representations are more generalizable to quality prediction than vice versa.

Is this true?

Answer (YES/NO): YES